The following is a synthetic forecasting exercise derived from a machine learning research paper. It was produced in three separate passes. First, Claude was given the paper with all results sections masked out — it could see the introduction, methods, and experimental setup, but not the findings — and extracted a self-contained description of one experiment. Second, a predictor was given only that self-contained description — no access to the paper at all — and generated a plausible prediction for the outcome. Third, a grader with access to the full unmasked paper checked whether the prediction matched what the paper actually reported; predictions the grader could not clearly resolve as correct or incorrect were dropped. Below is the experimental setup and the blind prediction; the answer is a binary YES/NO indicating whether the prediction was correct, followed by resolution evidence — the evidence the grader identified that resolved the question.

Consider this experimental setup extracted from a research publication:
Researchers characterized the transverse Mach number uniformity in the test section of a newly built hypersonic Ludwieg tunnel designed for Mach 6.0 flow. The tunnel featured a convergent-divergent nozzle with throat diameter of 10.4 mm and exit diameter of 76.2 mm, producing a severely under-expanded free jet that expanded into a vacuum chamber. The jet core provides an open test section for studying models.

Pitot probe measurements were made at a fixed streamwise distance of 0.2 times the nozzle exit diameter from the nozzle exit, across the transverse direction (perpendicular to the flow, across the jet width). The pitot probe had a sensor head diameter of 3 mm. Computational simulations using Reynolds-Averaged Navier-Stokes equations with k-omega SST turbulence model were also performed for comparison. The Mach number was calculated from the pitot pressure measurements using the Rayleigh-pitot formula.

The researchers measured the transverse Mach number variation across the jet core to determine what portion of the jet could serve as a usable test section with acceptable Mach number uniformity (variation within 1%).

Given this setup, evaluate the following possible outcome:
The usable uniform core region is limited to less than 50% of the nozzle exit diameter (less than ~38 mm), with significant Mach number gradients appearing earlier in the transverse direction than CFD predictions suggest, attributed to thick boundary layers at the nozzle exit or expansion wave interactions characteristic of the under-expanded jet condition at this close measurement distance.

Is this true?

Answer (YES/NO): NO